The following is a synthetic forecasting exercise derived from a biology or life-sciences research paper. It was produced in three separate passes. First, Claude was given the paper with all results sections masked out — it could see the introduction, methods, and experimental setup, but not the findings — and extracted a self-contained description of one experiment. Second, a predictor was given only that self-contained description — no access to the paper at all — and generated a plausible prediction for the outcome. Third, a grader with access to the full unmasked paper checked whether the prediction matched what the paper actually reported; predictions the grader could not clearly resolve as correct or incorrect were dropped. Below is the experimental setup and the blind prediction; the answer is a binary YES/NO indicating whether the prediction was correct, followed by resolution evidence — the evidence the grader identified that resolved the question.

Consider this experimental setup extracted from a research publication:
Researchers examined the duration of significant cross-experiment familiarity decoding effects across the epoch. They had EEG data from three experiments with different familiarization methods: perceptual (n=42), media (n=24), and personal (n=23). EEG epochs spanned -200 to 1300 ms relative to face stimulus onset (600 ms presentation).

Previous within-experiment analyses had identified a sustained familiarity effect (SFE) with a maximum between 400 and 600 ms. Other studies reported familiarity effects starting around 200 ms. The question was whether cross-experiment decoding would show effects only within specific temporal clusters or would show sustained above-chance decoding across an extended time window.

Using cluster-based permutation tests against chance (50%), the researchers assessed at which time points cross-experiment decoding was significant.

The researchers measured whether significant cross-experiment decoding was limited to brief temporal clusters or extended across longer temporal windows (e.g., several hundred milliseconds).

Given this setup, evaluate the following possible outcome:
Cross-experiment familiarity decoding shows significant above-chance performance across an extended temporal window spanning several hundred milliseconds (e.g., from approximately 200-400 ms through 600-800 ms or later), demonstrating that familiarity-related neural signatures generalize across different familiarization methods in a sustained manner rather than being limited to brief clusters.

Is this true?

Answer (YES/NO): YES